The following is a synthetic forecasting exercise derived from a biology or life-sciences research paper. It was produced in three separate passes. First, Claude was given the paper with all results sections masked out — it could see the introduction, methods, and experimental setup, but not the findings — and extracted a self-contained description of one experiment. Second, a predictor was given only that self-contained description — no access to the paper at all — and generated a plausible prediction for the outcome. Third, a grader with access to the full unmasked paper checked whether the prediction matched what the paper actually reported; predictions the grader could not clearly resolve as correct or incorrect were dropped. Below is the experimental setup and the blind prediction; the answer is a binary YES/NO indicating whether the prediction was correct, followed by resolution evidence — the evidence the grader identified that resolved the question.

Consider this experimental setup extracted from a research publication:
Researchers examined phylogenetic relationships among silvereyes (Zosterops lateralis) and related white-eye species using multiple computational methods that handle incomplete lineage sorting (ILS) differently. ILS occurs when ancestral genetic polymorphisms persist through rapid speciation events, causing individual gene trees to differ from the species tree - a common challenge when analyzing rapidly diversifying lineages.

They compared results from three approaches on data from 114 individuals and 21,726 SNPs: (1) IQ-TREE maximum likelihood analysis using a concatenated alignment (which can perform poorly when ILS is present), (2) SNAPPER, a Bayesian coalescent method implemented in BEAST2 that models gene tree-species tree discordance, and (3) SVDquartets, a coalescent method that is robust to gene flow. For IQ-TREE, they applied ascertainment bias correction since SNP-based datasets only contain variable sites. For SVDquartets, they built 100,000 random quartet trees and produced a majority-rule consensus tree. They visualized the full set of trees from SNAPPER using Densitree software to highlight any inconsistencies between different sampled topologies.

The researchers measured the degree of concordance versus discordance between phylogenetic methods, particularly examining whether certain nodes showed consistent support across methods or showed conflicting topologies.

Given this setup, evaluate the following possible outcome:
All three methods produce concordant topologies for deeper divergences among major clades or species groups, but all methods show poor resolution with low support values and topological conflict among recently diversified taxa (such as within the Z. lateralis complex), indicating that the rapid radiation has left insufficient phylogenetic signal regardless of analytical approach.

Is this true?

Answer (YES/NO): YES